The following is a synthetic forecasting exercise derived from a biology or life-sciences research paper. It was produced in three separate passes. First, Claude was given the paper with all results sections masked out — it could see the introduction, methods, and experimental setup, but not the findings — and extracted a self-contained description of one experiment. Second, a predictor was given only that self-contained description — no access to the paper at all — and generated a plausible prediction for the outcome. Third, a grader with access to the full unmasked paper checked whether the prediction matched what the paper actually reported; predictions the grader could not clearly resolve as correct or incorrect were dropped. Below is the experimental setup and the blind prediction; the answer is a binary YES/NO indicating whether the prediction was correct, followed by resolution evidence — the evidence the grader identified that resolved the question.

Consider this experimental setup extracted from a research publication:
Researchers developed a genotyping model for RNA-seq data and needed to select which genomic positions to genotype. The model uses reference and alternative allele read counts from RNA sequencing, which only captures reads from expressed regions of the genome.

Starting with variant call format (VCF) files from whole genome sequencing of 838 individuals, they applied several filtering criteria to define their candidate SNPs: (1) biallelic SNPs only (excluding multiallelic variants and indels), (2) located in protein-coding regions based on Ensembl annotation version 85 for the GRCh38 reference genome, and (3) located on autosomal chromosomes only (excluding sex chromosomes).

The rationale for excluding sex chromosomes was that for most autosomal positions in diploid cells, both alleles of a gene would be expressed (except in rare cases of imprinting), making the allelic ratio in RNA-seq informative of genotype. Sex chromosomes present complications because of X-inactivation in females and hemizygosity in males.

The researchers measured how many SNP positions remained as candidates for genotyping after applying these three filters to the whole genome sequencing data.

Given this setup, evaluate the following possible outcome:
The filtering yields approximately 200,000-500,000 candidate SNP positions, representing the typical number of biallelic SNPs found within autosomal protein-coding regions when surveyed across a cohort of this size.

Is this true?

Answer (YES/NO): NO